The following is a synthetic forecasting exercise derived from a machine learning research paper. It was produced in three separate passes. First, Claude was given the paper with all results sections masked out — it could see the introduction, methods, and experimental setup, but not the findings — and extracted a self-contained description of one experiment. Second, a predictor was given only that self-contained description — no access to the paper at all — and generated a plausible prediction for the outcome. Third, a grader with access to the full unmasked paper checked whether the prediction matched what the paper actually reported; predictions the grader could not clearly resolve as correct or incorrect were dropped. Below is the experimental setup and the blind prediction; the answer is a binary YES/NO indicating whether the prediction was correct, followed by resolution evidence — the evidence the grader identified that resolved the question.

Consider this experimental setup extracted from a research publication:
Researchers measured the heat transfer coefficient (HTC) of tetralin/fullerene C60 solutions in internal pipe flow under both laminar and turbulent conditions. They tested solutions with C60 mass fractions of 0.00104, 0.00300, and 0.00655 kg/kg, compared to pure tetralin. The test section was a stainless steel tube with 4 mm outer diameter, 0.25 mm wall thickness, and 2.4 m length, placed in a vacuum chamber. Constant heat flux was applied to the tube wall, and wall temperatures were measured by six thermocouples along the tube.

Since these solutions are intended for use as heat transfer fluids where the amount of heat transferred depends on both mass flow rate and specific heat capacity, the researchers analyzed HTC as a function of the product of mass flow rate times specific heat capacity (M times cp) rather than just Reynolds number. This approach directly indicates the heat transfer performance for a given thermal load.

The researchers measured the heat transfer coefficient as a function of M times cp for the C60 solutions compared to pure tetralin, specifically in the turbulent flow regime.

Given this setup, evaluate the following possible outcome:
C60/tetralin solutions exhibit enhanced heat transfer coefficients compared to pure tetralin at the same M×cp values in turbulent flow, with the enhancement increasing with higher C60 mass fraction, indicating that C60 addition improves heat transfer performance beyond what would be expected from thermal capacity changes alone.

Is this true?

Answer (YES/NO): NO